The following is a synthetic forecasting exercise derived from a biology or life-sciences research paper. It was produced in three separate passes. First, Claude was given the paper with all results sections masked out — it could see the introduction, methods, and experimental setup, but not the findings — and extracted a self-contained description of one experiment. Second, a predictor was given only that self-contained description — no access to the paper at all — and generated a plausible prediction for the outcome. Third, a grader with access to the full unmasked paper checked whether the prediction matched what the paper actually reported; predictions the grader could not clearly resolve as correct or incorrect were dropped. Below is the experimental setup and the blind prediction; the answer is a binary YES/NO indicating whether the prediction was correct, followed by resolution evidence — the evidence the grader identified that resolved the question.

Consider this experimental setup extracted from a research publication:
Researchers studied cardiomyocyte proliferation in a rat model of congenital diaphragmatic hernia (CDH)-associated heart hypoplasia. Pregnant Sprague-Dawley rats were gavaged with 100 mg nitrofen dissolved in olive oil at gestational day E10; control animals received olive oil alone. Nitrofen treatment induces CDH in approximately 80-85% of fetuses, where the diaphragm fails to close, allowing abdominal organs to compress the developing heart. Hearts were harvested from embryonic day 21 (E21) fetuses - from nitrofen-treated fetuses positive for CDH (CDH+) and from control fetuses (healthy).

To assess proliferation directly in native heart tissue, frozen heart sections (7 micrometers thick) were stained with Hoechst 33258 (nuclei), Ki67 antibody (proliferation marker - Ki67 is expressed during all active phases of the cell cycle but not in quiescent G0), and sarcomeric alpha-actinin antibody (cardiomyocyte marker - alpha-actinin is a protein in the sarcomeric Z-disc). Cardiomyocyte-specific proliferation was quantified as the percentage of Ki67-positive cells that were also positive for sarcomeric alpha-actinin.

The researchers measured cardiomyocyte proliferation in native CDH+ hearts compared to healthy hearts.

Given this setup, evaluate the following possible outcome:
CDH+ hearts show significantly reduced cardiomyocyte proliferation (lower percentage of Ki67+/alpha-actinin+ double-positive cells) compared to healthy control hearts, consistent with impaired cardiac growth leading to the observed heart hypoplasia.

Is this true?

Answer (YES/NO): NO